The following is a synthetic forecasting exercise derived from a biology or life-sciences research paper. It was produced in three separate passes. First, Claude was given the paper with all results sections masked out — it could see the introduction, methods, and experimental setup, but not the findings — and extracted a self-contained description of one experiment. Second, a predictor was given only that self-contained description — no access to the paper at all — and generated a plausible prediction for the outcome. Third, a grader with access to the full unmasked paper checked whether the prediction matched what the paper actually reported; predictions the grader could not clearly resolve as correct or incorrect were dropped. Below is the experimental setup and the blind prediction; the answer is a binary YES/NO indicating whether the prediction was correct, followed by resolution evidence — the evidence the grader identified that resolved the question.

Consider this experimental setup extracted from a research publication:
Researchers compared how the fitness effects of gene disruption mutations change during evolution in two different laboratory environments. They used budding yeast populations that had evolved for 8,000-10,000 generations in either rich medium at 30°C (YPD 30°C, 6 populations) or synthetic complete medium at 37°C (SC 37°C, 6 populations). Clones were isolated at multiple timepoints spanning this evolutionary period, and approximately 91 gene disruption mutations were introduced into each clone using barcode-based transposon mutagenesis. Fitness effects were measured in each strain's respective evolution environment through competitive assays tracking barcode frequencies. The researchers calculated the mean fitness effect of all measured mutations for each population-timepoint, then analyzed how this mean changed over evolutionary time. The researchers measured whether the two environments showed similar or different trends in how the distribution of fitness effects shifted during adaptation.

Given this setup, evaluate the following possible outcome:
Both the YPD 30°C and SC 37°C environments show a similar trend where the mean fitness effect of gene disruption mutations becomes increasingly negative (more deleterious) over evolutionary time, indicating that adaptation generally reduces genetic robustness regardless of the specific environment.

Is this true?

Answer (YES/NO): NO